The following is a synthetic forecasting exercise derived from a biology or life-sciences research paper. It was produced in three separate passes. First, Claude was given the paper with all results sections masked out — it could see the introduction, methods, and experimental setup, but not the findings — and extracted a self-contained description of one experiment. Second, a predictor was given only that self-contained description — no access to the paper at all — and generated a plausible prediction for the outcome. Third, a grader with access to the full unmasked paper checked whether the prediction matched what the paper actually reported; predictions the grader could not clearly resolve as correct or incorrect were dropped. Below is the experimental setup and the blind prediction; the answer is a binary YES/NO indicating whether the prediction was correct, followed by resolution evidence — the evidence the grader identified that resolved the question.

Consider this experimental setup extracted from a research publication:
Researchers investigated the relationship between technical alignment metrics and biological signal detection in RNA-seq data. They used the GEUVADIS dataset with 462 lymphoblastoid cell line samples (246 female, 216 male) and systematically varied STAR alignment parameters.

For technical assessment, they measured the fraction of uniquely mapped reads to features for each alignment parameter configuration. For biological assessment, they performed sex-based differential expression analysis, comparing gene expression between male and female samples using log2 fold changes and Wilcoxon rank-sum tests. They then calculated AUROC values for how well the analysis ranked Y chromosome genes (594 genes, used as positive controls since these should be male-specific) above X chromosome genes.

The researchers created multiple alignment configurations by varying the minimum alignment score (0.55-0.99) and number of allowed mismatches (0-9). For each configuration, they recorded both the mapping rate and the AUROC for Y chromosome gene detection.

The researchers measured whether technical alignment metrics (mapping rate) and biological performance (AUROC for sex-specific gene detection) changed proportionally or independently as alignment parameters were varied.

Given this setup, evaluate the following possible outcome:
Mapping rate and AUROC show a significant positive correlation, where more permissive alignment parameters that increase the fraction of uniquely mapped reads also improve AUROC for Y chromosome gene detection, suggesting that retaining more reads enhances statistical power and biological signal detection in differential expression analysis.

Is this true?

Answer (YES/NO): NO